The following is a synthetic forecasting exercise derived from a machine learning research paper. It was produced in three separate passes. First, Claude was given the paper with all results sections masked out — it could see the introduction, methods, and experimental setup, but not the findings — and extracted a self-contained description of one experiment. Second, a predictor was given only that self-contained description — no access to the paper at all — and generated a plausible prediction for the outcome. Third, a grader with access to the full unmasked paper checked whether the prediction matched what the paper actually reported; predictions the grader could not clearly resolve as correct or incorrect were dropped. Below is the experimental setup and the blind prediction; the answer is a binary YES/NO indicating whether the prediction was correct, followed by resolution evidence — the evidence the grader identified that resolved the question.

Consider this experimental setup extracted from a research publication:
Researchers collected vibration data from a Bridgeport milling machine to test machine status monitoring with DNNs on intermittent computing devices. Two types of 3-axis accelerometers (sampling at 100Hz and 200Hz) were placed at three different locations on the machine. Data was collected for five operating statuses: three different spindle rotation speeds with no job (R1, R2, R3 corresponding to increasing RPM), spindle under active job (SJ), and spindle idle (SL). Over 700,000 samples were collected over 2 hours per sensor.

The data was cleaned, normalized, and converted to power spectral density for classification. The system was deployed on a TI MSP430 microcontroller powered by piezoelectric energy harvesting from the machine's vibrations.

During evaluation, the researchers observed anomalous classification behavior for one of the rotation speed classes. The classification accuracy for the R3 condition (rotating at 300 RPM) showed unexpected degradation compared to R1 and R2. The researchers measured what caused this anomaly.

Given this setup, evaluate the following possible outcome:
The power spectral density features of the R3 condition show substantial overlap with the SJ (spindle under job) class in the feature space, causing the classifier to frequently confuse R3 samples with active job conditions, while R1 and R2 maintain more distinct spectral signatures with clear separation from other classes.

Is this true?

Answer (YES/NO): NO